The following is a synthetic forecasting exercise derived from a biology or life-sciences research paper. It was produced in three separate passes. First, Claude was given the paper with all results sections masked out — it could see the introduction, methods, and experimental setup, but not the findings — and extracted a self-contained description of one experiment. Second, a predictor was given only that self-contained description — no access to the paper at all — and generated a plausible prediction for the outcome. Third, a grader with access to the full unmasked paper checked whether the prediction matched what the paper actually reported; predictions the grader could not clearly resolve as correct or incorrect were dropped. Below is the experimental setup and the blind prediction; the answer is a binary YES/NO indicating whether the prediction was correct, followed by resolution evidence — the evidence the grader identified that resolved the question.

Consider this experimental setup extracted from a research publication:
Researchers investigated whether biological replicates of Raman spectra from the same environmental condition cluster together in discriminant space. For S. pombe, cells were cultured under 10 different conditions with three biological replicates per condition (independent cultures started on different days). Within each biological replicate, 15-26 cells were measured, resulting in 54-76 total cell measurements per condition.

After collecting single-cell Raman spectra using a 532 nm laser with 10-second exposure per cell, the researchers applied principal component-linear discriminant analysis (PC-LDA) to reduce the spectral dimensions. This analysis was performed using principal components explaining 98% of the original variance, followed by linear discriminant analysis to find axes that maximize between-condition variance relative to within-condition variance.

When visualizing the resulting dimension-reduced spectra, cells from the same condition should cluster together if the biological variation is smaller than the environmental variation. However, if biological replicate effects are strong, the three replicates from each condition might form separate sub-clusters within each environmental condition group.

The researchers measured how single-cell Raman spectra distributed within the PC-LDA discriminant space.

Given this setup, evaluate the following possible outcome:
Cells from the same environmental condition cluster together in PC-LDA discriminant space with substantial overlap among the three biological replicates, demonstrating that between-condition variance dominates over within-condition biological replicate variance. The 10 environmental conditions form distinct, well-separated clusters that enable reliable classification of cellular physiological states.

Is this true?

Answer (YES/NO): NO